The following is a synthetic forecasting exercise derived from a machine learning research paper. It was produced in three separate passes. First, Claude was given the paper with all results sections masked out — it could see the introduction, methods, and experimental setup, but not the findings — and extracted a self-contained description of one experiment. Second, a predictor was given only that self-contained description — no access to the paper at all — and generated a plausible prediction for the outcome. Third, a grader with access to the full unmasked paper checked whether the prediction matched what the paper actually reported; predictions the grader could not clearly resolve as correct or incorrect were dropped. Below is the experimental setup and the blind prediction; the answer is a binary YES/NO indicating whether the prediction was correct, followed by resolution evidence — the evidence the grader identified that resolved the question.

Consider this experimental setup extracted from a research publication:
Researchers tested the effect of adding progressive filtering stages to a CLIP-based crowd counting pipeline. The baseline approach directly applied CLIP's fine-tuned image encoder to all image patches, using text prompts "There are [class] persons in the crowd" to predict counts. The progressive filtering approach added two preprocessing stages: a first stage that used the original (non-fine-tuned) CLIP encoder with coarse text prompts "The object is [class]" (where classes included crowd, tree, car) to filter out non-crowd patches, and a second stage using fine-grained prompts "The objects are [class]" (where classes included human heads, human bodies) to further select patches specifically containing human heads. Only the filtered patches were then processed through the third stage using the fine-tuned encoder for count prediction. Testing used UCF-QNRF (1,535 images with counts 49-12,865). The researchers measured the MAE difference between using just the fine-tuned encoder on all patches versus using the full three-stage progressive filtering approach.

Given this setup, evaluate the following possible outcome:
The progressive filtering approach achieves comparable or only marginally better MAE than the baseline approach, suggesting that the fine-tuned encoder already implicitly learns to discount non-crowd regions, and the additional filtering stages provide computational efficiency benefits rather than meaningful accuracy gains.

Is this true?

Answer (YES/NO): NO